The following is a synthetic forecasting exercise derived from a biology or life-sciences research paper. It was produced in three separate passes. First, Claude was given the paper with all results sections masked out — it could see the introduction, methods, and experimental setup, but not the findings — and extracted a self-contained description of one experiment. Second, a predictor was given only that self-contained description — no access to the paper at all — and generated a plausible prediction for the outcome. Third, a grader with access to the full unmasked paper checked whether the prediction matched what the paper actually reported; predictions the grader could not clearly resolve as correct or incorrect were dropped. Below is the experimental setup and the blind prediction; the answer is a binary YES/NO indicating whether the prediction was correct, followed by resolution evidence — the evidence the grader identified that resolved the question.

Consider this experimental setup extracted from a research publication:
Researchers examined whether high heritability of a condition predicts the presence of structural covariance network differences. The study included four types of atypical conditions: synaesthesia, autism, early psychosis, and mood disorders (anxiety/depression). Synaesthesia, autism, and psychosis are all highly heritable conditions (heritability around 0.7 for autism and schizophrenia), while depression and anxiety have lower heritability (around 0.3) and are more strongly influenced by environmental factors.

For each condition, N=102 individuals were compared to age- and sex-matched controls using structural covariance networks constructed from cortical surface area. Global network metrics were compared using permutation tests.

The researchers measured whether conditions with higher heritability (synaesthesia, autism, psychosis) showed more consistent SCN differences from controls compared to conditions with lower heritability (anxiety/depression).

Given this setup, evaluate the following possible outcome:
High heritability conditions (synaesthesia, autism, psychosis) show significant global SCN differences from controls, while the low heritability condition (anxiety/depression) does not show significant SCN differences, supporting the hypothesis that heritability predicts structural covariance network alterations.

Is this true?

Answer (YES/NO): NO